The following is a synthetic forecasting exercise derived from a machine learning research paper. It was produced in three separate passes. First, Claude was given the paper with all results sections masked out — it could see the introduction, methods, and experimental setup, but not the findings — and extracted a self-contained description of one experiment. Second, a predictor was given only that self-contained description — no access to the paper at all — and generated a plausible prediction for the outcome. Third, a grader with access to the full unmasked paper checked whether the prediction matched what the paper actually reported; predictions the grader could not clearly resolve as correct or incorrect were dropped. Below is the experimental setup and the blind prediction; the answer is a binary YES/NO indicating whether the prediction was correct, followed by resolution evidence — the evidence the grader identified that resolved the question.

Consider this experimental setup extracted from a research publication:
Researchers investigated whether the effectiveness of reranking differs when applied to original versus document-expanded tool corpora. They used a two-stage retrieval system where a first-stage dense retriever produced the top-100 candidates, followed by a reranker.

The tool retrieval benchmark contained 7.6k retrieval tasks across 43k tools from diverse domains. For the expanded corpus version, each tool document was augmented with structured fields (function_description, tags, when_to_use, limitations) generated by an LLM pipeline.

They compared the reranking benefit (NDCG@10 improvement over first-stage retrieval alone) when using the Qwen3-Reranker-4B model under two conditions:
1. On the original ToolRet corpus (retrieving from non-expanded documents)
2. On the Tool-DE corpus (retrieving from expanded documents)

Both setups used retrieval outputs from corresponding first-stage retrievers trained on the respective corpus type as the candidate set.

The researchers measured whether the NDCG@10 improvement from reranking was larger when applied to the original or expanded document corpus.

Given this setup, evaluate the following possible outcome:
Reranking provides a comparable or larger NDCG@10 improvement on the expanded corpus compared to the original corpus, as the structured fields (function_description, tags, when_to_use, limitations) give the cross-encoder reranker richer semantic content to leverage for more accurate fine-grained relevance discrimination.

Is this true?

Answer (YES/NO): YES